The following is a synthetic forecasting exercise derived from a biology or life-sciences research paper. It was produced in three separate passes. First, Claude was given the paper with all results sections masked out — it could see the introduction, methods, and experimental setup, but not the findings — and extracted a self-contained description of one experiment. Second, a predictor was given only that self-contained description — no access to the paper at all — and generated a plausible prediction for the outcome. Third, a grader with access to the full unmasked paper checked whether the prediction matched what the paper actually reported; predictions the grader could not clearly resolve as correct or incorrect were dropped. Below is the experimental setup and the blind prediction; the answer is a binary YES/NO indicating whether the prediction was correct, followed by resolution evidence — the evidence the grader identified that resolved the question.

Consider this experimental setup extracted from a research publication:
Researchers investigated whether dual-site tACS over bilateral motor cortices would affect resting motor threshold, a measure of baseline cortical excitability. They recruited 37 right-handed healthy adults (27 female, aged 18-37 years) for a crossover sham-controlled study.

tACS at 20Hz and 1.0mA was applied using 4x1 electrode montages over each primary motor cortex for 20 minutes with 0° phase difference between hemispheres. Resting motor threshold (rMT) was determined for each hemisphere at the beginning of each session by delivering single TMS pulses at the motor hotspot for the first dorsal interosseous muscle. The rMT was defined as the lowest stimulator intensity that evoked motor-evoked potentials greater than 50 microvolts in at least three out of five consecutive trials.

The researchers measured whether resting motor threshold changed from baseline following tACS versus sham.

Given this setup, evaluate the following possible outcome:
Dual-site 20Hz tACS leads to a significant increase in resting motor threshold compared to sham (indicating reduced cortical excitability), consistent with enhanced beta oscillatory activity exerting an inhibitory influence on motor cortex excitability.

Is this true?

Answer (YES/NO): NO